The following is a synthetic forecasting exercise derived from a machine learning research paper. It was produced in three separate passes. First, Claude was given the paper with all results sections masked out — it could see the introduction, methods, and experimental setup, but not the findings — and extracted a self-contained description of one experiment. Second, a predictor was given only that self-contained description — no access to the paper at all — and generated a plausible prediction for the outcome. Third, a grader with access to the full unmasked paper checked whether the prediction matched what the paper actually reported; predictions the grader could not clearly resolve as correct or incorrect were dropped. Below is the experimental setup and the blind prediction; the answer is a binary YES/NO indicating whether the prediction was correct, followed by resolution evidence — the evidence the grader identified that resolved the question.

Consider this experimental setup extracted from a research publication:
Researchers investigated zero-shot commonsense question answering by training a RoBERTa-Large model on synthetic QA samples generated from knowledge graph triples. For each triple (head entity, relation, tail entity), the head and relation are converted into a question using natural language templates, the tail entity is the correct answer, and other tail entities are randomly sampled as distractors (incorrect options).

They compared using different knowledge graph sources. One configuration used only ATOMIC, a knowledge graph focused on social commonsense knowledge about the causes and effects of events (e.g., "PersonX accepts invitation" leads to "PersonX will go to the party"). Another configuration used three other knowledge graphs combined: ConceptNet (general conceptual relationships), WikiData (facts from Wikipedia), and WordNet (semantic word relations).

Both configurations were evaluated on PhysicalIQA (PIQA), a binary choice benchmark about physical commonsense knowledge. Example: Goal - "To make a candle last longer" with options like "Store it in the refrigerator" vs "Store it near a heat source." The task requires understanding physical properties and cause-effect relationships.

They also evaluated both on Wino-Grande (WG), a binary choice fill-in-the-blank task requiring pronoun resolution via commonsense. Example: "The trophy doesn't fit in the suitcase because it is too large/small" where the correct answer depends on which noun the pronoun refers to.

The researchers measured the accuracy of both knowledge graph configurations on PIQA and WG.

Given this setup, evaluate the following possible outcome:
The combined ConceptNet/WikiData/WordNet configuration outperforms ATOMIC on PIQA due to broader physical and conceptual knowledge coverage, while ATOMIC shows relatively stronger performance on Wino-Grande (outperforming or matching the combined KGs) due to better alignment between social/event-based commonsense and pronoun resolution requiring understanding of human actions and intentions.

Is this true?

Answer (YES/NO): NO